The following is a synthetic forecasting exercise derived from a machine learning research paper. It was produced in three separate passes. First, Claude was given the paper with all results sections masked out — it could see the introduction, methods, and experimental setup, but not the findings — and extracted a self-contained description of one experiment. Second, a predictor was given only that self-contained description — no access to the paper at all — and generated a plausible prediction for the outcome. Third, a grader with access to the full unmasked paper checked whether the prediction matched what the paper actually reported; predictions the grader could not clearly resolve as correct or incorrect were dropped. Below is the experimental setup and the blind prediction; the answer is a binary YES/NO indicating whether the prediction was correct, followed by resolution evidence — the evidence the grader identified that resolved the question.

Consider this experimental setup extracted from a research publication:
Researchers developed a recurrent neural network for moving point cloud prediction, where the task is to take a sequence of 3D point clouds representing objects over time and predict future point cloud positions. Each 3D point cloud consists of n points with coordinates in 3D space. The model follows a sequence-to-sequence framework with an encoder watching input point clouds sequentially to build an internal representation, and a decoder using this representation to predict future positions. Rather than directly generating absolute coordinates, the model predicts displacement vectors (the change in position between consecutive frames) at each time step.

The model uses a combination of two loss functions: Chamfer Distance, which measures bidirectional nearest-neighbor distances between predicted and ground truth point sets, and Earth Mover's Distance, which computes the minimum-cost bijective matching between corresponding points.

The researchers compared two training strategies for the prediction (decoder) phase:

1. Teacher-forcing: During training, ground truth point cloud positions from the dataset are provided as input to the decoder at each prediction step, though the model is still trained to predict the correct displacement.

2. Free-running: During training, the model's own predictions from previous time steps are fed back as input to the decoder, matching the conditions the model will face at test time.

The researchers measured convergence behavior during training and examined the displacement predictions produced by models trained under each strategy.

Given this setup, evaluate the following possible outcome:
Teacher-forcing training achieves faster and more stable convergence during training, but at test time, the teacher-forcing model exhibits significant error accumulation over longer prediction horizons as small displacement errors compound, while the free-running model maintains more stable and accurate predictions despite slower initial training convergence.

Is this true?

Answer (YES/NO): NO